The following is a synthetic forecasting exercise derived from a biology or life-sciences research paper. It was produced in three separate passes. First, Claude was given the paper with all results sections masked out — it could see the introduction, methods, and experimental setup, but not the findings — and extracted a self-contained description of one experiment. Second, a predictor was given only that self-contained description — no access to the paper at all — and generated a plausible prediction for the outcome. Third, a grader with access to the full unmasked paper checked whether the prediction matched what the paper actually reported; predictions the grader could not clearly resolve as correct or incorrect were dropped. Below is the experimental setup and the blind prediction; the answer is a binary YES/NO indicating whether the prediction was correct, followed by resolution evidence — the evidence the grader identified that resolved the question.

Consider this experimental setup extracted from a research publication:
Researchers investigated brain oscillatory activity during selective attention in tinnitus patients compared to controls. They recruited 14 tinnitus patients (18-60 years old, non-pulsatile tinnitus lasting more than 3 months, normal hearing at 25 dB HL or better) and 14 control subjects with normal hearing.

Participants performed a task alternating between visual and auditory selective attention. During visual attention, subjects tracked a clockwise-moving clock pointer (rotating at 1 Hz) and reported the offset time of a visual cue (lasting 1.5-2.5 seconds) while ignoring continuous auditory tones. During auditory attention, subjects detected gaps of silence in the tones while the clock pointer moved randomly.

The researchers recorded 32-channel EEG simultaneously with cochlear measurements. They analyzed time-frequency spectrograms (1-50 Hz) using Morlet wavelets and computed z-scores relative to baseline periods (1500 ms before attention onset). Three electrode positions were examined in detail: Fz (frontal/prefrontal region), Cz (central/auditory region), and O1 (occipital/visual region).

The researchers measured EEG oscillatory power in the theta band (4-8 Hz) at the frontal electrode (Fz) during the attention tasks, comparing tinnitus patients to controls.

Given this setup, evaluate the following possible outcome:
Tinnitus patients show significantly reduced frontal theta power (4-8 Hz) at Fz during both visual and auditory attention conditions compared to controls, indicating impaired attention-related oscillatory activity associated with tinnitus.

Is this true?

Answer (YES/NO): NO